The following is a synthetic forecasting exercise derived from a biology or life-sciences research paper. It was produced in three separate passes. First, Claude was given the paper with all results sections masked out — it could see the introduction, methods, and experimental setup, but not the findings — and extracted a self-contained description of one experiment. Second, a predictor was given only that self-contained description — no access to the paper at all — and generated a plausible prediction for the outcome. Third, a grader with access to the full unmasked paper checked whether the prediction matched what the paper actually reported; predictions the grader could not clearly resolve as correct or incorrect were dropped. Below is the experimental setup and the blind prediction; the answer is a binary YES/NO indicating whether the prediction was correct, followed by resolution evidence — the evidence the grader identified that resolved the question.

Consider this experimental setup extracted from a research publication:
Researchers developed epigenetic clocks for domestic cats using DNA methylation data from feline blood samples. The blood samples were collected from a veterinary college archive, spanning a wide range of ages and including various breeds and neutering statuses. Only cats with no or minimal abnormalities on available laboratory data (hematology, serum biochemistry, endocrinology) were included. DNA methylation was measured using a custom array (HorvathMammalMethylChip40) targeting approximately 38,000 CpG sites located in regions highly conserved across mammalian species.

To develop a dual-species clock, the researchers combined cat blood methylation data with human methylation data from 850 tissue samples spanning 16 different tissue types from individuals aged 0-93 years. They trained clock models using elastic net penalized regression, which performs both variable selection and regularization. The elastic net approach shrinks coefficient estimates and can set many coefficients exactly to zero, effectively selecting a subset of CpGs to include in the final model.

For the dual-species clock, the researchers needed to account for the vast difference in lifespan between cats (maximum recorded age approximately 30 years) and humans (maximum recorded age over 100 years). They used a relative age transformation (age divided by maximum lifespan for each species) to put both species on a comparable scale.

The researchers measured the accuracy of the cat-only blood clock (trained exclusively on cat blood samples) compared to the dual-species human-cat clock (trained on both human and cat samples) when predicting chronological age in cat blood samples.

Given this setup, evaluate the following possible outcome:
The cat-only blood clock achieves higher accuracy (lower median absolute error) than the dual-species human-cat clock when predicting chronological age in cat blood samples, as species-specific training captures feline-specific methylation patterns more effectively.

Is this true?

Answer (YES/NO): NO